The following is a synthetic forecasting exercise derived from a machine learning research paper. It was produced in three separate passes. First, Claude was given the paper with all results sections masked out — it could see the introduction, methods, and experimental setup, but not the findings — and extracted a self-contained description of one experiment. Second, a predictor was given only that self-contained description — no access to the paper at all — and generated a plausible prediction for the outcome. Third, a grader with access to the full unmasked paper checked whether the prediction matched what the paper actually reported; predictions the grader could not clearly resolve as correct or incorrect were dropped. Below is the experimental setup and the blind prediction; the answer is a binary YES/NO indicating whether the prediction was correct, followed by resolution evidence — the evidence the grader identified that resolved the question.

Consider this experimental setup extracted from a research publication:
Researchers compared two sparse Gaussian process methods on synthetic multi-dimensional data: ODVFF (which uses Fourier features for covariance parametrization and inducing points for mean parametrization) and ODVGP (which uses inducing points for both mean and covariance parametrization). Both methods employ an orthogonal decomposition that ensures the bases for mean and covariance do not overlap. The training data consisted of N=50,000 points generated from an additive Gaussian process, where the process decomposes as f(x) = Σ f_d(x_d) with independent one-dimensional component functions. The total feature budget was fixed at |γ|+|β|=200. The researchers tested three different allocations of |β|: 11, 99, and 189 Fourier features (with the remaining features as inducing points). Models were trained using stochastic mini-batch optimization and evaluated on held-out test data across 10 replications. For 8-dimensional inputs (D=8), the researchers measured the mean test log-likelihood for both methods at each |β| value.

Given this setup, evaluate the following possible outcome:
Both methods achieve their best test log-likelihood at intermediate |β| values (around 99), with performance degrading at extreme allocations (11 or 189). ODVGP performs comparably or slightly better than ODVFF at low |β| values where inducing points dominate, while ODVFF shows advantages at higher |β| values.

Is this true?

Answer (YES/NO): NO